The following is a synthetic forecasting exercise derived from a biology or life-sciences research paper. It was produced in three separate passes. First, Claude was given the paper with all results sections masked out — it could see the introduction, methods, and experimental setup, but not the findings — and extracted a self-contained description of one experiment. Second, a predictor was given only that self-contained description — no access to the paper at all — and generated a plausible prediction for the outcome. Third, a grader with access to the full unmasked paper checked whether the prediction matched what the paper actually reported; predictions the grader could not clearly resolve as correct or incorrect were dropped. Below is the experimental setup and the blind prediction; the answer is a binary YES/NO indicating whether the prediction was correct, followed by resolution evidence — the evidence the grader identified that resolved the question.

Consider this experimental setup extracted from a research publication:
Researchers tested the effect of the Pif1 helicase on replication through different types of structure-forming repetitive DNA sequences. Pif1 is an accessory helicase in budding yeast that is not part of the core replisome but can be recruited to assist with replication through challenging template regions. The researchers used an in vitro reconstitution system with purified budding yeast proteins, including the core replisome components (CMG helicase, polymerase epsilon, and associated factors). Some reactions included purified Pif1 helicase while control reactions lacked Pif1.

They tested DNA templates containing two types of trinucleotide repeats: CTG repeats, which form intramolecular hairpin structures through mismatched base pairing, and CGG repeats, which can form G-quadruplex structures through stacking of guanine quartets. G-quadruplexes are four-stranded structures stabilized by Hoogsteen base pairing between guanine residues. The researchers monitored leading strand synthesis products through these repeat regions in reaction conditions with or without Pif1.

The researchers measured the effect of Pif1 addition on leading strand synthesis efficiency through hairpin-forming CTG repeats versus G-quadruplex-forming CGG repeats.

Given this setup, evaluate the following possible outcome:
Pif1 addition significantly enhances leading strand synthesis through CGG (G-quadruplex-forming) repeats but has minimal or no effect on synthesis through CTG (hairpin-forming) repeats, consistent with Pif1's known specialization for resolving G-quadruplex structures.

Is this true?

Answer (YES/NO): NO